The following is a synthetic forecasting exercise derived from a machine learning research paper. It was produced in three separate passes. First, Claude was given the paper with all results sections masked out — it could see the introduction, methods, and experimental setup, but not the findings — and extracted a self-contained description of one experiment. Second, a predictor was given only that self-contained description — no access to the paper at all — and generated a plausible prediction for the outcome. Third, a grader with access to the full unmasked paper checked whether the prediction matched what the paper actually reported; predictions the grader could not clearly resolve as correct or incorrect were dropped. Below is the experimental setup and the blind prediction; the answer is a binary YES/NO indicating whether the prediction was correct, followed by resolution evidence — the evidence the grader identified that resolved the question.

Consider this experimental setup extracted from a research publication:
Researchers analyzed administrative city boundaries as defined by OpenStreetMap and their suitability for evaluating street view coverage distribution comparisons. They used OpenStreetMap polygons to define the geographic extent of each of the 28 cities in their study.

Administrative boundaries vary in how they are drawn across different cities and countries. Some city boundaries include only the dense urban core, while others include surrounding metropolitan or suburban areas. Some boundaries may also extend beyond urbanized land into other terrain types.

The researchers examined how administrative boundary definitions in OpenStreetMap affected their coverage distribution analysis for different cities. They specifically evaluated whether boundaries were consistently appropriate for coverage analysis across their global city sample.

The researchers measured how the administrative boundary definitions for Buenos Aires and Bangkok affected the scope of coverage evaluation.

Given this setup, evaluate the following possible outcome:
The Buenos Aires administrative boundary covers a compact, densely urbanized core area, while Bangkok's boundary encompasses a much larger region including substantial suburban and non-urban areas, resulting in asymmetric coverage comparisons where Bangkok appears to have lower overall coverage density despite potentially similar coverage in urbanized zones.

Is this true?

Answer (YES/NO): NO